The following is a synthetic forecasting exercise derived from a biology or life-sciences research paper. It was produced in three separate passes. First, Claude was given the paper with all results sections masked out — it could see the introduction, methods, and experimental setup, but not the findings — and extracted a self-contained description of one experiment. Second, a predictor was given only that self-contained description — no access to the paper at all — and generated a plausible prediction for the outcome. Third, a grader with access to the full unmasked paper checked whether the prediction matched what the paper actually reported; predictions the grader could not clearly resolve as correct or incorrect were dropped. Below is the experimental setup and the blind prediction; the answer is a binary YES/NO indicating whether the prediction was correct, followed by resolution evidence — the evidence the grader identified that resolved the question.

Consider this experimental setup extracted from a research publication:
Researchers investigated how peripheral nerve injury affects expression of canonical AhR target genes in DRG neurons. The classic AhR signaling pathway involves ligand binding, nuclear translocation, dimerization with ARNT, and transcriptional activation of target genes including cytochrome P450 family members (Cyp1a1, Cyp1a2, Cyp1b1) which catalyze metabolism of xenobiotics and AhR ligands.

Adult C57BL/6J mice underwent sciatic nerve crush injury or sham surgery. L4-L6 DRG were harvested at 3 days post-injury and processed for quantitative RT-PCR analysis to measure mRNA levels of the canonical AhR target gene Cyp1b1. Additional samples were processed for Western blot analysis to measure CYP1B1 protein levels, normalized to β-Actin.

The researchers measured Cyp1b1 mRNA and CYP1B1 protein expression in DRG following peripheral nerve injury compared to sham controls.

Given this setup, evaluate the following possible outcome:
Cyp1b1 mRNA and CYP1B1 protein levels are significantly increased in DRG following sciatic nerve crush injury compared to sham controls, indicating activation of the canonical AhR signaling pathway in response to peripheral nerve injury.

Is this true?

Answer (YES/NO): YES